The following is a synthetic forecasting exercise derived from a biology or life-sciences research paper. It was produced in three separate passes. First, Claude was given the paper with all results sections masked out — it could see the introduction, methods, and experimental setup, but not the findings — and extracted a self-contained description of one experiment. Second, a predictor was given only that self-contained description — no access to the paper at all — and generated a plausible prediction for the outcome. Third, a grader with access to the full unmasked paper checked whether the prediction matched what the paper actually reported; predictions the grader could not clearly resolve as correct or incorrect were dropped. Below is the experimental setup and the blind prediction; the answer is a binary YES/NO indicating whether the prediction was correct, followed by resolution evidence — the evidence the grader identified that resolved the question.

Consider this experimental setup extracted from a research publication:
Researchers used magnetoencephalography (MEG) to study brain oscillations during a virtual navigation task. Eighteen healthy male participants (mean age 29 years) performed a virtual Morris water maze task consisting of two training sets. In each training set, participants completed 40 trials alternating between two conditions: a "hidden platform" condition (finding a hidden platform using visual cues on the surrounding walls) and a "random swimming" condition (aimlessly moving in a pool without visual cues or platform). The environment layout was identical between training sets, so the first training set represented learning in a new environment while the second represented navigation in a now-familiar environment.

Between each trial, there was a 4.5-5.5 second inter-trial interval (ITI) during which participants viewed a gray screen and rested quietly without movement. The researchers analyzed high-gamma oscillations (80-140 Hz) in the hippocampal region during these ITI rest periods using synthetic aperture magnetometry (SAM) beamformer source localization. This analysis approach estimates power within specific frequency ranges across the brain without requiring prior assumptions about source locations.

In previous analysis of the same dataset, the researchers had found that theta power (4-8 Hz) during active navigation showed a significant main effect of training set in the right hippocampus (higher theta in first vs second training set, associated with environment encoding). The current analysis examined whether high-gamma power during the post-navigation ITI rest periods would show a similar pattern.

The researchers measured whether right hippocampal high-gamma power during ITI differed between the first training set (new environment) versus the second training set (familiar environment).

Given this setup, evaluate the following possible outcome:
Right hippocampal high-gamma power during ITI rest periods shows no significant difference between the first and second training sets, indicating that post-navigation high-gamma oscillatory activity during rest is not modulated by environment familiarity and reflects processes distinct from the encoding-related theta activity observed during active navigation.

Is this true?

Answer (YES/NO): NO